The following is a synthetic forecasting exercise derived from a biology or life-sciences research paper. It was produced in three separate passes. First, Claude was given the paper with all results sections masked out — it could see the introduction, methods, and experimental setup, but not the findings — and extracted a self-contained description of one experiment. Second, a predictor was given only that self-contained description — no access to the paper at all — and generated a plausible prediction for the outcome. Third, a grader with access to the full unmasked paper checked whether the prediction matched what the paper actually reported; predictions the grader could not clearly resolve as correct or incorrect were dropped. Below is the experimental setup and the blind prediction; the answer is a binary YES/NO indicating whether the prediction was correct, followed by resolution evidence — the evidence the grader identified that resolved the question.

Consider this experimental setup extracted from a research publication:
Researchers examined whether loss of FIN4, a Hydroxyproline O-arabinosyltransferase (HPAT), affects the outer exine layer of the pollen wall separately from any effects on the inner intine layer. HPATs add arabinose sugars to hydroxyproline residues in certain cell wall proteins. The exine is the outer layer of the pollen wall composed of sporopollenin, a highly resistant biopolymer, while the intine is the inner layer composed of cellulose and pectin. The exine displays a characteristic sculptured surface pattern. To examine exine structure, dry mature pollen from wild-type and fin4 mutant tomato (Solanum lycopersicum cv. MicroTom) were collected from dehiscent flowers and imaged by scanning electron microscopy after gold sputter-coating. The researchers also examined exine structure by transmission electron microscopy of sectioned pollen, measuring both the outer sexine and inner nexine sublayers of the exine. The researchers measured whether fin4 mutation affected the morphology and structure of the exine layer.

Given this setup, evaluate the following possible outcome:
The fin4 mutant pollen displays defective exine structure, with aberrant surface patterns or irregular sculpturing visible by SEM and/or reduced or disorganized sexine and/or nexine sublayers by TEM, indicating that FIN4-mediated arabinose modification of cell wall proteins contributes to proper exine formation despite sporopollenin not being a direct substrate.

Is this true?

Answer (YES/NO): NO